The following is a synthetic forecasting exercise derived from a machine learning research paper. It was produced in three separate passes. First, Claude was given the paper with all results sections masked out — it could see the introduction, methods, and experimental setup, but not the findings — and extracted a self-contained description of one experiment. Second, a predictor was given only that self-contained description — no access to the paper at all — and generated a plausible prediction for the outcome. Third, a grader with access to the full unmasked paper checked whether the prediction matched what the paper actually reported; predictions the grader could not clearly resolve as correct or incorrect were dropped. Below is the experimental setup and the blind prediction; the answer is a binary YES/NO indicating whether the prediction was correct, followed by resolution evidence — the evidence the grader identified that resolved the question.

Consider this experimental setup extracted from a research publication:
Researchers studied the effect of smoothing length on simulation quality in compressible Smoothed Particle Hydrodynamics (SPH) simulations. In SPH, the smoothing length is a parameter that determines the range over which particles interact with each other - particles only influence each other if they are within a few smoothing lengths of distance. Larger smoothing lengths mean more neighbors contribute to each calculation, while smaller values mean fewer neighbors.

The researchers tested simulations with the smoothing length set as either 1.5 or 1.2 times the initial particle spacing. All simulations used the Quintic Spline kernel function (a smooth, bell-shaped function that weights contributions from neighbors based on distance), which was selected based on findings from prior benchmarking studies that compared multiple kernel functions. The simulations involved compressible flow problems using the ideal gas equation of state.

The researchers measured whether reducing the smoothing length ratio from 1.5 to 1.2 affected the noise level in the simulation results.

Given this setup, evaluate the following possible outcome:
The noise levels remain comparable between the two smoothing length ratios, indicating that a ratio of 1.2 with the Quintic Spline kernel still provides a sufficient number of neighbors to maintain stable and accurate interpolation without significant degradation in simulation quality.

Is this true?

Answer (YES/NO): NO